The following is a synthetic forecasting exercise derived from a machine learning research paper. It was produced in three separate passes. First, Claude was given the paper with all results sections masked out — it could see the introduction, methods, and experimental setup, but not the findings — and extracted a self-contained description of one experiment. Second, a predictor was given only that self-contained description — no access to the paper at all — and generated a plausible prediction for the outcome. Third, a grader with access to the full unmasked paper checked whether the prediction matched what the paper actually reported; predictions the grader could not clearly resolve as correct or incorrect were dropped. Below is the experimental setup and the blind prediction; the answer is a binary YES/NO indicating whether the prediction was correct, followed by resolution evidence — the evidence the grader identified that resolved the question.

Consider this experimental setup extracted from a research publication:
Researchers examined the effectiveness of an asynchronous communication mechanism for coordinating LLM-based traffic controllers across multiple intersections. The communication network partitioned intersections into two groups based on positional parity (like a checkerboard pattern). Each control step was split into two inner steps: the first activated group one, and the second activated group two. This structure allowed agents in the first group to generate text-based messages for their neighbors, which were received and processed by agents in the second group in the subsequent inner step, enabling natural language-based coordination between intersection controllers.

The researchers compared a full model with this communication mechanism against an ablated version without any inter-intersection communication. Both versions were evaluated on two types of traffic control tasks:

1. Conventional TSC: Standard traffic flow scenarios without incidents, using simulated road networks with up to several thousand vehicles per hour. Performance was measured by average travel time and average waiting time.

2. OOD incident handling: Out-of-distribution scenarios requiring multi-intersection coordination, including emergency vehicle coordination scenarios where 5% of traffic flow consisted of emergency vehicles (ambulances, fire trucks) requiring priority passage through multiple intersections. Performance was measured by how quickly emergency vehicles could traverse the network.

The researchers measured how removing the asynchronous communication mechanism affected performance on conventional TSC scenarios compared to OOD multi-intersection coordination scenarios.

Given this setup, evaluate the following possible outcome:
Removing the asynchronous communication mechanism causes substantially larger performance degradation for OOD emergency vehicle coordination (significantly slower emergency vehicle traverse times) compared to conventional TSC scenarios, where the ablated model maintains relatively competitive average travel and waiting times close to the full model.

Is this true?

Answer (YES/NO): YES